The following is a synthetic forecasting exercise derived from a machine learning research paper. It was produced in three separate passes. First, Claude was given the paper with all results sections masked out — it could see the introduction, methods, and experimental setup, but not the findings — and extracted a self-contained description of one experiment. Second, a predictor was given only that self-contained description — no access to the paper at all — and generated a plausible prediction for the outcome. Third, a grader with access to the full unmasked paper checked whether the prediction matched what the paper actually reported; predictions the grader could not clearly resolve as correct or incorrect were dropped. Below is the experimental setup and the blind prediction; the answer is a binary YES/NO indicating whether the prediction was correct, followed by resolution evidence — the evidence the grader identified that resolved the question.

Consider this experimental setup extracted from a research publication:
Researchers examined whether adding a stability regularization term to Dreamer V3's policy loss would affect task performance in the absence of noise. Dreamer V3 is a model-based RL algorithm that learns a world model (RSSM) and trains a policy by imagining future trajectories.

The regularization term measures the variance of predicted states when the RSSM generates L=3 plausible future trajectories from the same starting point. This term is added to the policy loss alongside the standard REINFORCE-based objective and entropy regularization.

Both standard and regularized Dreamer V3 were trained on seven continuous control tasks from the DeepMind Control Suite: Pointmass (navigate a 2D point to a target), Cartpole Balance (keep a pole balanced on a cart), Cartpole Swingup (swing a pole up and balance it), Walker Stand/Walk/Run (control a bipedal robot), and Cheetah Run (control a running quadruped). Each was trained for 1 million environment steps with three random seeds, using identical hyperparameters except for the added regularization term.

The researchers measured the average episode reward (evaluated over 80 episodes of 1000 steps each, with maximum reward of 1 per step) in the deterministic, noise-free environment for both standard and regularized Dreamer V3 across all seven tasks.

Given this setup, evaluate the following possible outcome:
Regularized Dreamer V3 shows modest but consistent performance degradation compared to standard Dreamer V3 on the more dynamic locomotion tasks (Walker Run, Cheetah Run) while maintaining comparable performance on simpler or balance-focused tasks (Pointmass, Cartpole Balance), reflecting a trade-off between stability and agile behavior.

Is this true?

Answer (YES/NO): NO